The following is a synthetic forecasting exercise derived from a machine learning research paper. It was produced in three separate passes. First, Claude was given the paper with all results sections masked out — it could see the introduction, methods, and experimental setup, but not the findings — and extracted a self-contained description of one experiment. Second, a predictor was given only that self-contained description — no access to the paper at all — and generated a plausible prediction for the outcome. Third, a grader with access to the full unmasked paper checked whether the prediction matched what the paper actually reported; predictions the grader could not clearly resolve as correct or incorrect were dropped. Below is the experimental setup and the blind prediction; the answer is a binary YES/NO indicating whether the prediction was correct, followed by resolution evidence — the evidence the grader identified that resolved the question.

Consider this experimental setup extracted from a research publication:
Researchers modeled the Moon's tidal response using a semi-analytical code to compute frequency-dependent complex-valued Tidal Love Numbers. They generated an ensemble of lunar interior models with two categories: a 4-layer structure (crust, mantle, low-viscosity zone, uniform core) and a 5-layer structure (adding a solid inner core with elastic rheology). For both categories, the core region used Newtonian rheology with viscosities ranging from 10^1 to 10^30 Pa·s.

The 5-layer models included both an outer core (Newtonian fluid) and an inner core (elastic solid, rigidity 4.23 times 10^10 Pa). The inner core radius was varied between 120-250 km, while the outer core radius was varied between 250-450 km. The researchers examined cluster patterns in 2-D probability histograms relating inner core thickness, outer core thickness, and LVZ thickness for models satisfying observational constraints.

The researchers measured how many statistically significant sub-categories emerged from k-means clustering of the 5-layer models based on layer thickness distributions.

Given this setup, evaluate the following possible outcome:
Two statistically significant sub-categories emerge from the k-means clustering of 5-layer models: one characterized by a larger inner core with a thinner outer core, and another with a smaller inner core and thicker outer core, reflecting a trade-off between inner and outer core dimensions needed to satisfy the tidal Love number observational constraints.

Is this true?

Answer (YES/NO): YES